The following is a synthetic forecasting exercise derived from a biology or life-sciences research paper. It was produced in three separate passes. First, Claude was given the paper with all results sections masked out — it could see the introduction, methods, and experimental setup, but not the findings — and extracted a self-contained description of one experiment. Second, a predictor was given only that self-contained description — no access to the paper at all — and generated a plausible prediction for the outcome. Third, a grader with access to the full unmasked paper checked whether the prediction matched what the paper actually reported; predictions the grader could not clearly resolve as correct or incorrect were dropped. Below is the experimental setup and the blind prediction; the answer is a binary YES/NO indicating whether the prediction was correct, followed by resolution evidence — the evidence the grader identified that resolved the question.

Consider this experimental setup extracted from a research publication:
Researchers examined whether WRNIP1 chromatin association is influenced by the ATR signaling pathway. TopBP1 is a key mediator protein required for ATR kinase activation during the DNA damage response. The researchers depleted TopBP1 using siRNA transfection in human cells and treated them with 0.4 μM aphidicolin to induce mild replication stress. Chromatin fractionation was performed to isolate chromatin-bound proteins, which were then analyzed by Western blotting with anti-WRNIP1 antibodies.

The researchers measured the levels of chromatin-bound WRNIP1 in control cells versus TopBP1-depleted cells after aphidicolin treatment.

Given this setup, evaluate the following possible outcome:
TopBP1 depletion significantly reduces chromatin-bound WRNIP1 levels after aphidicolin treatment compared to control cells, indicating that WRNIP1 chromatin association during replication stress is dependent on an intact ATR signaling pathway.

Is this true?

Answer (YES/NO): NO